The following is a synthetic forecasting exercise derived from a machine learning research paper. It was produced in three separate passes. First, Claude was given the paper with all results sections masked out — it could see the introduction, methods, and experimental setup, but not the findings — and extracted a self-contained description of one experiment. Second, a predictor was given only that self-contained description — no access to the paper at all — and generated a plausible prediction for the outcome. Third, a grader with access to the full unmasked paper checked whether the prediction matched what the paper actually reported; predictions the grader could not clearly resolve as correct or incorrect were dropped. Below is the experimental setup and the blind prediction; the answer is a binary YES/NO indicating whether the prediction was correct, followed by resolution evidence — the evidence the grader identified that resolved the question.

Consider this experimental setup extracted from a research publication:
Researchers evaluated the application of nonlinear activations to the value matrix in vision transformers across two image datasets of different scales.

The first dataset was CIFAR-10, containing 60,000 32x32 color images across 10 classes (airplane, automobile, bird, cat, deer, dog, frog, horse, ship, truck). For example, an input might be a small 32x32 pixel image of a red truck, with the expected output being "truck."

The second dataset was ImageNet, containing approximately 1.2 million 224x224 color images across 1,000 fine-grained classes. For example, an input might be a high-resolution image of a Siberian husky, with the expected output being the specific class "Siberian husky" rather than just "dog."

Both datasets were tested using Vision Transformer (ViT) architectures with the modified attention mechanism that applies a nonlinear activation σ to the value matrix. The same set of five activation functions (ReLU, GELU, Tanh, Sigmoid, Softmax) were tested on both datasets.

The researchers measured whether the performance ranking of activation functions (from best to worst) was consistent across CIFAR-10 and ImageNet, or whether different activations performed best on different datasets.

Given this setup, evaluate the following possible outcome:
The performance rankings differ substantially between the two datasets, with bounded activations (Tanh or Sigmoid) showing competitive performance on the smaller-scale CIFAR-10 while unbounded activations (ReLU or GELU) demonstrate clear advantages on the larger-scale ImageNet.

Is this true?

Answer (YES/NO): NO